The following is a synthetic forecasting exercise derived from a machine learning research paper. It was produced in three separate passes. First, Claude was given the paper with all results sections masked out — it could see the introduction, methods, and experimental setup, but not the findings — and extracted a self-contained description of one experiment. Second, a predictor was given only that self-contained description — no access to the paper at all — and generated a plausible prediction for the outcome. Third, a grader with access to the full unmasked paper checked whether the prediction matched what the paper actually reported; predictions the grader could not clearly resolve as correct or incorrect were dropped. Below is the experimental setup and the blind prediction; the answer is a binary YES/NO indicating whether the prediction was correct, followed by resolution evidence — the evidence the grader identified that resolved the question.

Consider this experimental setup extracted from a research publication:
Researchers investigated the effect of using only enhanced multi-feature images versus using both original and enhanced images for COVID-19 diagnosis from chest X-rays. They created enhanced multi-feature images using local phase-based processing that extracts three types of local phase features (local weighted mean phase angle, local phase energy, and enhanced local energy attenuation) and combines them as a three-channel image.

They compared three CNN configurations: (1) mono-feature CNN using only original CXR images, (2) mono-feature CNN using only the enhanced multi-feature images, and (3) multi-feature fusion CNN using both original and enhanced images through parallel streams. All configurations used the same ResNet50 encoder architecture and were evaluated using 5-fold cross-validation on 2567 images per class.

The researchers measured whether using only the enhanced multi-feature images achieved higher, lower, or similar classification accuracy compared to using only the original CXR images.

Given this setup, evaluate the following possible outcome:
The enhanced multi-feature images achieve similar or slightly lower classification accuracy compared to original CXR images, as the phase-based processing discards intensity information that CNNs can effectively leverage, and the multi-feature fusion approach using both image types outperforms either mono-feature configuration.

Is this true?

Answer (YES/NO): NO